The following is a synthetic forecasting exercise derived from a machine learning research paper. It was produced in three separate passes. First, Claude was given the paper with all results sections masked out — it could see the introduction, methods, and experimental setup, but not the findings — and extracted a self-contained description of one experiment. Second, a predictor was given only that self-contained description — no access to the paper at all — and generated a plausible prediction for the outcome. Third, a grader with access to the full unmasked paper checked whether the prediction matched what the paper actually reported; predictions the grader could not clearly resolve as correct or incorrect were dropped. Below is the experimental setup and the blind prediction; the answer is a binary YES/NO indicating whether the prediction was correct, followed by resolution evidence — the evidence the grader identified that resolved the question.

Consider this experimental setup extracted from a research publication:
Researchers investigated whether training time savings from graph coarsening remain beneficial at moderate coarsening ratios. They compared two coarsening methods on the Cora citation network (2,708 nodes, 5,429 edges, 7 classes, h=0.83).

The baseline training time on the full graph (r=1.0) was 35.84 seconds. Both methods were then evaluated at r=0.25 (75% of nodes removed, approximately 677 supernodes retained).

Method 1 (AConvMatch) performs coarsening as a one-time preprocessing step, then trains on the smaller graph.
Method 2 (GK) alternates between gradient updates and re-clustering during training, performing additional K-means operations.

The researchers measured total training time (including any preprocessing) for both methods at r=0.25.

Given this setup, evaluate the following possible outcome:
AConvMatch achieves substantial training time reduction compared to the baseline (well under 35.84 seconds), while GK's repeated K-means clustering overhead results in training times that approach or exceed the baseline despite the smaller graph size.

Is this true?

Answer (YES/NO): NO